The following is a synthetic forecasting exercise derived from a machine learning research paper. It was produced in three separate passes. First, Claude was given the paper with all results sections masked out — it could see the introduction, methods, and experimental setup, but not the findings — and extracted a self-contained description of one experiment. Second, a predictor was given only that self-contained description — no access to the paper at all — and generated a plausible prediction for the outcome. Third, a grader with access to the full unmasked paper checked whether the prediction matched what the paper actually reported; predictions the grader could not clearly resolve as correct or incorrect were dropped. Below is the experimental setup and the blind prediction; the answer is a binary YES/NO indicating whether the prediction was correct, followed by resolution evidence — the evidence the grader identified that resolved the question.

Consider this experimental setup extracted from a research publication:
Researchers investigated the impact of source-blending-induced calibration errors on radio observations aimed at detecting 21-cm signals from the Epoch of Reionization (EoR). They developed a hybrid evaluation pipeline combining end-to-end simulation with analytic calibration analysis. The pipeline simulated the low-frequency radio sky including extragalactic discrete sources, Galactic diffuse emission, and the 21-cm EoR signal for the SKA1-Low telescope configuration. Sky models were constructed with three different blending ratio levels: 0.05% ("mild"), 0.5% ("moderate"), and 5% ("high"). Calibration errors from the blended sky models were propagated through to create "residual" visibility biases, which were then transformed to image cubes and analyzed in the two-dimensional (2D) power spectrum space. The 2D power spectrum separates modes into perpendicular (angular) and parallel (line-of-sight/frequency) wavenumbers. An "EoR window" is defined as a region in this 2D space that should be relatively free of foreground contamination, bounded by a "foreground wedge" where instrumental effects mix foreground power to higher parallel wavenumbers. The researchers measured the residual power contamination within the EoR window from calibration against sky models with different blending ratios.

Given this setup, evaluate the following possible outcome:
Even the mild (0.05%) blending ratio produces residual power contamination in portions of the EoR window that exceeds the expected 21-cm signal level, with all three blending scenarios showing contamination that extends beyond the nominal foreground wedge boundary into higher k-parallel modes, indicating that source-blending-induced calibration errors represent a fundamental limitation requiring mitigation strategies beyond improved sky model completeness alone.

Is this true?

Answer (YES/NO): NO